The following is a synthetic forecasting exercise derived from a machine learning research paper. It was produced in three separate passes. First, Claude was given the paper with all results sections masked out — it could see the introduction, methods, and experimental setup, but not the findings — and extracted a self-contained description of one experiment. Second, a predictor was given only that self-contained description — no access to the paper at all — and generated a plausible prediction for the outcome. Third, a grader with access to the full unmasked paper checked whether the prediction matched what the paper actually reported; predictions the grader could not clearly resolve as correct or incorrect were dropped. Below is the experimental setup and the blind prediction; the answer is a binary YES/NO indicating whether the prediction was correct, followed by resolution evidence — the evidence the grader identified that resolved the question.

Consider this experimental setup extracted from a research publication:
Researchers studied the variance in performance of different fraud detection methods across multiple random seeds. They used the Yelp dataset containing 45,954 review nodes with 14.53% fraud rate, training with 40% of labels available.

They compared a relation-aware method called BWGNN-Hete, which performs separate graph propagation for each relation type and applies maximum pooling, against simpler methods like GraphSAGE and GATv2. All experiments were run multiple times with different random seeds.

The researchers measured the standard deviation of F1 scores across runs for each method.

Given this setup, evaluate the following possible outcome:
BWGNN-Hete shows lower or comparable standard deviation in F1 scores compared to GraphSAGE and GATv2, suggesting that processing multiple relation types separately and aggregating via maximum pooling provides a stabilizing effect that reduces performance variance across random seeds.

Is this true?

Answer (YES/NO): NO